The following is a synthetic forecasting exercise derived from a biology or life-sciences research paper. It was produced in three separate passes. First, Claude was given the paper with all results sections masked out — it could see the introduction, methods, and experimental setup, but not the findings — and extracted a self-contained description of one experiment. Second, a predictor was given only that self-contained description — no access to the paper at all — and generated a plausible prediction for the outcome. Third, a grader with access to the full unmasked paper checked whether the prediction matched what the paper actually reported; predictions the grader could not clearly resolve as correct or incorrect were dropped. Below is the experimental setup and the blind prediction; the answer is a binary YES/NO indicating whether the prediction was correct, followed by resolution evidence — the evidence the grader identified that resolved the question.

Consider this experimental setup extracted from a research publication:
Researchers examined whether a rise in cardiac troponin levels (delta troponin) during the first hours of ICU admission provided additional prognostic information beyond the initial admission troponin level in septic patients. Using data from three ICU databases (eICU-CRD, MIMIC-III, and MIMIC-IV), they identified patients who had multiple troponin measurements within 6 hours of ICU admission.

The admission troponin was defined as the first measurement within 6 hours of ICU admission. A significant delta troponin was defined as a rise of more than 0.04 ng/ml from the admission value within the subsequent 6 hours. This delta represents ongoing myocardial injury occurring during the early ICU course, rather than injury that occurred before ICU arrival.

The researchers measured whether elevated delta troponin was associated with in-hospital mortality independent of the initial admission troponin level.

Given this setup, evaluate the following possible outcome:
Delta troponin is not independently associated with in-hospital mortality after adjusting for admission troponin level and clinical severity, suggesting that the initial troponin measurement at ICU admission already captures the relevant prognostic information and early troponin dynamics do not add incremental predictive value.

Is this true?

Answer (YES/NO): NO